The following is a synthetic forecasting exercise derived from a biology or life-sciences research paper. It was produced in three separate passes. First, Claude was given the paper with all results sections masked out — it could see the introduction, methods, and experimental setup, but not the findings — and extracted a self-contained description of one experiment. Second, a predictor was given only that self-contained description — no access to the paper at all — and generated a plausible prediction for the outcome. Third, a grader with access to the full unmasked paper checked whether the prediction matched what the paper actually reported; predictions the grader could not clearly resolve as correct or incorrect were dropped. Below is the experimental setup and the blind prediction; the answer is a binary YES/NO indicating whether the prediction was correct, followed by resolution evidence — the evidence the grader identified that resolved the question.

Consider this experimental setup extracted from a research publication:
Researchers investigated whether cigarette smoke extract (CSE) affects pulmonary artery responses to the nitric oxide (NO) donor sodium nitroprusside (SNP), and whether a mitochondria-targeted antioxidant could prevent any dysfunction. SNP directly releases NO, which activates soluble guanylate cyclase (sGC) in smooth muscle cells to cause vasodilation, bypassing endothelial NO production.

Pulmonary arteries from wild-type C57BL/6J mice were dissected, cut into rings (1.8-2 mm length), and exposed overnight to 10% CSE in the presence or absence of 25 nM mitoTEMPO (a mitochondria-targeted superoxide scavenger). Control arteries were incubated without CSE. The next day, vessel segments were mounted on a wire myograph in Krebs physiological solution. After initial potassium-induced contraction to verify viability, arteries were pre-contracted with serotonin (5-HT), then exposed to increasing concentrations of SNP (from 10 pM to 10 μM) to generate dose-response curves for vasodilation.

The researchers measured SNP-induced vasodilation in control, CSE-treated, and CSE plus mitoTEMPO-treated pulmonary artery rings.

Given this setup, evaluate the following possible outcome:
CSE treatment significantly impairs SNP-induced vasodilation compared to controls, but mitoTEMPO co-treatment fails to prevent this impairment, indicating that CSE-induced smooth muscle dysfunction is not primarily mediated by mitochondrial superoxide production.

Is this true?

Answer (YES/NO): NO